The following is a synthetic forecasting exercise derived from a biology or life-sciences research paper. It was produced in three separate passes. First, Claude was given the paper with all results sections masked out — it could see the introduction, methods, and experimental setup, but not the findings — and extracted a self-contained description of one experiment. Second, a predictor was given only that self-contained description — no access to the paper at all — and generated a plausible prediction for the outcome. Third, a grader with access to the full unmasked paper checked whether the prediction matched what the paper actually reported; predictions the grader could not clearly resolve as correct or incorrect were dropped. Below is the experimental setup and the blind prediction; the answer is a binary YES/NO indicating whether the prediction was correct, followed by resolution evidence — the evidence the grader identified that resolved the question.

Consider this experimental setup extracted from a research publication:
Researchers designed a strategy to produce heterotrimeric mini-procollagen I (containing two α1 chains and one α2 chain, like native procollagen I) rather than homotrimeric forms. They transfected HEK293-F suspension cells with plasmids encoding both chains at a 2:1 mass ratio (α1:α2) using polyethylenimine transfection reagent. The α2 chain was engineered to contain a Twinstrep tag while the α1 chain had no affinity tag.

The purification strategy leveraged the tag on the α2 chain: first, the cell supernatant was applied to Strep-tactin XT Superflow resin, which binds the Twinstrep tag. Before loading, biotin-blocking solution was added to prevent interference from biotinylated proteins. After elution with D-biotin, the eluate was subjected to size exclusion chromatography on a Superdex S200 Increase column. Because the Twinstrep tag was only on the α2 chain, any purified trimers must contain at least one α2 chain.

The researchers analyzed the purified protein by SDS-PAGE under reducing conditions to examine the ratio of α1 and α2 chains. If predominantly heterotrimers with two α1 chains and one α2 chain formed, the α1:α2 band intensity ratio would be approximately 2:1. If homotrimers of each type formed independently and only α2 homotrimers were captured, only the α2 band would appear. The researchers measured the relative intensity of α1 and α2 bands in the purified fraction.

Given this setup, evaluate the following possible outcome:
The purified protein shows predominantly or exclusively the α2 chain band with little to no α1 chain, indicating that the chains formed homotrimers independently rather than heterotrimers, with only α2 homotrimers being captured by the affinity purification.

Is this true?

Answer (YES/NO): NO